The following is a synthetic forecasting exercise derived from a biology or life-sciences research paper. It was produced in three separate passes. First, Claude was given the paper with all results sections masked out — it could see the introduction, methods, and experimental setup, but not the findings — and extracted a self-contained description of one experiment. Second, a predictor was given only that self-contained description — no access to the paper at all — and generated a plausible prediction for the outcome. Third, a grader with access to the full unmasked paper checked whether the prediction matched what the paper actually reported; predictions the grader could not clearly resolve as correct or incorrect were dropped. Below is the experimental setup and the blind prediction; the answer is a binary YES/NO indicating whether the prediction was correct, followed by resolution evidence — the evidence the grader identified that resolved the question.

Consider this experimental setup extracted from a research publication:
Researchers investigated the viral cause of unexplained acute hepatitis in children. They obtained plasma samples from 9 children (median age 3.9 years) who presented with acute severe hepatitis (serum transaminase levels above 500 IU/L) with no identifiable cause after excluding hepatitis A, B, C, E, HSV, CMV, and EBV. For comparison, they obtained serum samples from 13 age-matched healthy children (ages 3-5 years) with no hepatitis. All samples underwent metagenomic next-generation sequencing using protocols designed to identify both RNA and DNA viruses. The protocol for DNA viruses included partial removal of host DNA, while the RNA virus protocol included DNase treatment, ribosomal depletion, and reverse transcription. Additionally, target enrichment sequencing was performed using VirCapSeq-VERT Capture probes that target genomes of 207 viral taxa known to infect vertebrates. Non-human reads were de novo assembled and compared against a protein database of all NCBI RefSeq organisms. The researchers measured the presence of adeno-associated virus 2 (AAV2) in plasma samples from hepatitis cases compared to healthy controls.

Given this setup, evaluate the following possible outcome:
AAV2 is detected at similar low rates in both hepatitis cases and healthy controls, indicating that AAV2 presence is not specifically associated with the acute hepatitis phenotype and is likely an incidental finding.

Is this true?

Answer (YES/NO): NO